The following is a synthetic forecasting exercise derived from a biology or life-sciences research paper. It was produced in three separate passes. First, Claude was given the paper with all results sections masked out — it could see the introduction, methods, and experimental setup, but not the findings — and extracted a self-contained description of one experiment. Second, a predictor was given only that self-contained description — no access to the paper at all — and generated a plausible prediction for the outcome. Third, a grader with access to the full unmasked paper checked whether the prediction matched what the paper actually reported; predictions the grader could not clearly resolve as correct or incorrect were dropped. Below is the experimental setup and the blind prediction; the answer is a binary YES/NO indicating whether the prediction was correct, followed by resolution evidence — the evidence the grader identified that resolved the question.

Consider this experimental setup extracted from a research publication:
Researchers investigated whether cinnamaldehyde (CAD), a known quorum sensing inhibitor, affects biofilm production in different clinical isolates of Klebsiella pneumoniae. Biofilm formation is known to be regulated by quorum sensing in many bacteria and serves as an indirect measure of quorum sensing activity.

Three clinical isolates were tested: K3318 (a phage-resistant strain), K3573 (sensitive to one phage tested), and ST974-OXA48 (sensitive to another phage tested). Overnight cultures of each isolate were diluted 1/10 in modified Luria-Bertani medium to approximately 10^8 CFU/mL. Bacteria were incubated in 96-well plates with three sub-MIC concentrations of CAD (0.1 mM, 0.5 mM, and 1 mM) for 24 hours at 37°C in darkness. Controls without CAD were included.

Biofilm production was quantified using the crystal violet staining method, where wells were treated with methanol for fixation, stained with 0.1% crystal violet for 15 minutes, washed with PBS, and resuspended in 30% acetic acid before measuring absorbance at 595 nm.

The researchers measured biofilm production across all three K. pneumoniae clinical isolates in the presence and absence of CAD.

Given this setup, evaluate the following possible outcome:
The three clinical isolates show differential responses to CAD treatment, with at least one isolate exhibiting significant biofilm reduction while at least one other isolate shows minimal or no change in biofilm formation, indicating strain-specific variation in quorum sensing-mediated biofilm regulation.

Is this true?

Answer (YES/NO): NO